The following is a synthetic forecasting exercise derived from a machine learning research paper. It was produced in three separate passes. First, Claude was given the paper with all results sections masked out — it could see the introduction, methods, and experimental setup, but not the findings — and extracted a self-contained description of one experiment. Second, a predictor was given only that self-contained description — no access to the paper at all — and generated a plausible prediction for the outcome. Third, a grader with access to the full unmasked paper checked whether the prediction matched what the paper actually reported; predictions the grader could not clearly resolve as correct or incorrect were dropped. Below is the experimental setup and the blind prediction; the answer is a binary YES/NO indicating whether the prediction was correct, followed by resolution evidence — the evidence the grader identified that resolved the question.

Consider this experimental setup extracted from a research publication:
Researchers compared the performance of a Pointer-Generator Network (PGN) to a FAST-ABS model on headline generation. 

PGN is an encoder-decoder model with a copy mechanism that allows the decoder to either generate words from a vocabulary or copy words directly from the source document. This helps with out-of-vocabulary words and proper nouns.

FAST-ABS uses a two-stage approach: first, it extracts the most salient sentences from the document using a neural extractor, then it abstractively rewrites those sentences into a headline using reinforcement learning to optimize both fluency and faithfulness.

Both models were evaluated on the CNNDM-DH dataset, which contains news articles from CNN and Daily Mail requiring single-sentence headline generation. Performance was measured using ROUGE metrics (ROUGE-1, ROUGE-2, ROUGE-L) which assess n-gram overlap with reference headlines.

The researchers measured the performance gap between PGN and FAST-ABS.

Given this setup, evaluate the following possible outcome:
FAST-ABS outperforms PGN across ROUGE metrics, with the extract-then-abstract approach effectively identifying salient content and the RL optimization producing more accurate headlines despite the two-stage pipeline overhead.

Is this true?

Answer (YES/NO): YES